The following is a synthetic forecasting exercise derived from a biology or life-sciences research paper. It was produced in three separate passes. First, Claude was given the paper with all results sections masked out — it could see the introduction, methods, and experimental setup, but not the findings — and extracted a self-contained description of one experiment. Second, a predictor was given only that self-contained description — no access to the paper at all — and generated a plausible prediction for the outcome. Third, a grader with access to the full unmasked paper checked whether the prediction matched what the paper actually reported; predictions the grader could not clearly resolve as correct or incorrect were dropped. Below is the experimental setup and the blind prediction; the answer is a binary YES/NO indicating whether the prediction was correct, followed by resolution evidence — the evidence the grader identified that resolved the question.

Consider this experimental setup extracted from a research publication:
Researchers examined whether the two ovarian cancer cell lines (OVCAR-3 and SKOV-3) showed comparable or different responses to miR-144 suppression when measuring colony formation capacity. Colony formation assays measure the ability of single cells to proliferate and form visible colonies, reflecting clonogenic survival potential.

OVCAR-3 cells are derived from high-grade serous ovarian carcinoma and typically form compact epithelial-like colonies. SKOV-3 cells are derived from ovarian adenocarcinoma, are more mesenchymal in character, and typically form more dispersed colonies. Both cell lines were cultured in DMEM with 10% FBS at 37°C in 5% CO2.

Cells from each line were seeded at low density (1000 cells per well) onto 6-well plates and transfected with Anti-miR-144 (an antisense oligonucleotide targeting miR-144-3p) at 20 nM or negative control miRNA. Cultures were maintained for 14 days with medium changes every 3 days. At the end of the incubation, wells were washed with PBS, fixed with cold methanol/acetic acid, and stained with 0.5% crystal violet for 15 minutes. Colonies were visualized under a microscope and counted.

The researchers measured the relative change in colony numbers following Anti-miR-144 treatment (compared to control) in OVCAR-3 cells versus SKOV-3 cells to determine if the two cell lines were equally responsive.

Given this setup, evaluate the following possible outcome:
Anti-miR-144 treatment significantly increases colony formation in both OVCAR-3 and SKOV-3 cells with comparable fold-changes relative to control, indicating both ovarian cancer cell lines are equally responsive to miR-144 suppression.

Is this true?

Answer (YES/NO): NO